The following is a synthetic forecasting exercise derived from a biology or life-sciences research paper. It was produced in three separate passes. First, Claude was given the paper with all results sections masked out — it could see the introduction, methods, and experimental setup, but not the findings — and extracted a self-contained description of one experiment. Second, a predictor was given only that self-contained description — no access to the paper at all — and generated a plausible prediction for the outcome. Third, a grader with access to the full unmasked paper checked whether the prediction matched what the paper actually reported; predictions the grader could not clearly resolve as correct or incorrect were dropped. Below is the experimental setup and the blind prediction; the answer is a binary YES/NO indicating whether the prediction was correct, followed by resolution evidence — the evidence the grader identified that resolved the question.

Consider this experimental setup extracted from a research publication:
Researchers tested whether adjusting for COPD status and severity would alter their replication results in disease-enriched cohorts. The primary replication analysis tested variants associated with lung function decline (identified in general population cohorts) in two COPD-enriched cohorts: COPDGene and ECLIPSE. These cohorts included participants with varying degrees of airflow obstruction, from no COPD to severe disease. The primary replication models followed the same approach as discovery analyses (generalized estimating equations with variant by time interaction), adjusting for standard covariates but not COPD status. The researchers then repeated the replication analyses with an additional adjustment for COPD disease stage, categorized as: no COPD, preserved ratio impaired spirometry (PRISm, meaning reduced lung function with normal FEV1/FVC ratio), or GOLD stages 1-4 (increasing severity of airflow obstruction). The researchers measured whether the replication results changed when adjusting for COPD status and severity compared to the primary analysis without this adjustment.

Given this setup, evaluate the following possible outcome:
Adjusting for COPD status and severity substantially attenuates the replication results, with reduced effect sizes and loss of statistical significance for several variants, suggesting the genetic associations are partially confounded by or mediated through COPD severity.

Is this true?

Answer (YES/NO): NO